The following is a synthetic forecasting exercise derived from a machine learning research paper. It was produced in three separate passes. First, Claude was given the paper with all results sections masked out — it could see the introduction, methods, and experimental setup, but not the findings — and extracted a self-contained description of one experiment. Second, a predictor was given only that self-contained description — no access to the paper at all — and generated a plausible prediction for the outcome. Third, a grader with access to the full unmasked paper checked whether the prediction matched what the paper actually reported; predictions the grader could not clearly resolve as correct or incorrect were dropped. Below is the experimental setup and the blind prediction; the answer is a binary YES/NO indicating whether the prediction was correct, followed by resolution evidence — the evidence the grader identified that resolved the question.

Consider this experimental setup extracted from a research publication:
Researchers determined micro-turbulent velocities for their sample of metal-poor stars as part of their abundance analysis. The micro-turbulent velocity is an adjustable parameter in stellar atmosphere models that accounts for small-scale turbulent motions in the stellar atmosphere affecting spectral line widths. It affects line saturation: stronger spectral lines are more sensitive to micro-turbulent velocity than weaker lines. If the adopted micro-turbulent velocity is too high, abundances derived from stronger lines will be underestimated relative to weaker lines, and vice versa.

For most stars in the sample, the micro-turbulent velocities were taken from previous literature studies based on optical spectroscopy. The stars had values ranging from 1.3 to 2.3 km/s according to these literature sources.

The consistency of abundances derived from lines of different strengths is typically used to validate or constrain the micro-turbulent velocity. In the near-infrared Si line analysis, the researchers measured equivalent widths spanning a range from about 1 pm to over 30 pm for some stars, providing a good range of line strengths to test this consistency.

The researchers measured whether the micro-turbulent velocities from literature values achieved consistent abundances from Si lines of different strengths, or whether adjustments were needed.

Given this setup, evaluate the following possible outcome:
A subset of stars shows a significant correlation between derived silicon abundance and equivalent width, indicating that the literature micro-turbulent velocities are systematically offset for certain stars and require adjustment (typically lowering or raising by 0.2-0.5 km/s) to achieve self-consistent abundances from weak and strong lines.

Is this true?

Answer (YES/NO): YES